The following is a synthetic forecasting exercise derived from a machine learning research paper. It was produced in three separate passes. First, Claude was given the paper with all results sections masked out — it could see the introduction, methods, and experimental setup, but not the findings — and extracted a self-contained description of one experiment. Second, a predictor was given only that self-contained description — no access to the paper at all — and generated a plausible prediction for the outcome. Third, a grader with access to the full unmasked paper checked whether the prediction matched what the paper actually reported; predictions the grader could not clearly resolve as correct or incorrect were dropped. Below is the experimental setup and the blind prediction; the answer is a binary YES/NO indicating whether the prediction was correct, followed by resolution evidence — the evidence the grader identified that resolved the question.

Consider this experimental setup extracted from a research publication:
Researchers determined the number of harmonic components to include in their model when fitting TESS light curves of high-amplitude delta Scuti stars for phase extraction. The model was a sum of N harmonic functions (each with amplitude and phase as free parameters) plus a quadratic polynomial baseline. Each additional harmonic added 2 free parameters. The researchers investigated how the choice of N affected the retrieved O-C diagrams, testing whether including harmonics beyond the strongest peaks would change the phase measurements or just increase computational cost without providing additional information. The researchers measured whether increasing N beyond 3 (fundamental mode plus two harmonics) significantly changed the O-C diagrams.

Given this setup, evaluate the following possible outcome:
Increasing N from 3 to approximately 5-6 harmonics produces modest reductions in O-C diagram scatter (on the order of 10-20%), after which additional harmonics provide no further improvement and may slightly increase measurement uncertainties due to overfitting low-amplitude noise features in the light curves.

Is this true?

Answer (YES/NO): NO